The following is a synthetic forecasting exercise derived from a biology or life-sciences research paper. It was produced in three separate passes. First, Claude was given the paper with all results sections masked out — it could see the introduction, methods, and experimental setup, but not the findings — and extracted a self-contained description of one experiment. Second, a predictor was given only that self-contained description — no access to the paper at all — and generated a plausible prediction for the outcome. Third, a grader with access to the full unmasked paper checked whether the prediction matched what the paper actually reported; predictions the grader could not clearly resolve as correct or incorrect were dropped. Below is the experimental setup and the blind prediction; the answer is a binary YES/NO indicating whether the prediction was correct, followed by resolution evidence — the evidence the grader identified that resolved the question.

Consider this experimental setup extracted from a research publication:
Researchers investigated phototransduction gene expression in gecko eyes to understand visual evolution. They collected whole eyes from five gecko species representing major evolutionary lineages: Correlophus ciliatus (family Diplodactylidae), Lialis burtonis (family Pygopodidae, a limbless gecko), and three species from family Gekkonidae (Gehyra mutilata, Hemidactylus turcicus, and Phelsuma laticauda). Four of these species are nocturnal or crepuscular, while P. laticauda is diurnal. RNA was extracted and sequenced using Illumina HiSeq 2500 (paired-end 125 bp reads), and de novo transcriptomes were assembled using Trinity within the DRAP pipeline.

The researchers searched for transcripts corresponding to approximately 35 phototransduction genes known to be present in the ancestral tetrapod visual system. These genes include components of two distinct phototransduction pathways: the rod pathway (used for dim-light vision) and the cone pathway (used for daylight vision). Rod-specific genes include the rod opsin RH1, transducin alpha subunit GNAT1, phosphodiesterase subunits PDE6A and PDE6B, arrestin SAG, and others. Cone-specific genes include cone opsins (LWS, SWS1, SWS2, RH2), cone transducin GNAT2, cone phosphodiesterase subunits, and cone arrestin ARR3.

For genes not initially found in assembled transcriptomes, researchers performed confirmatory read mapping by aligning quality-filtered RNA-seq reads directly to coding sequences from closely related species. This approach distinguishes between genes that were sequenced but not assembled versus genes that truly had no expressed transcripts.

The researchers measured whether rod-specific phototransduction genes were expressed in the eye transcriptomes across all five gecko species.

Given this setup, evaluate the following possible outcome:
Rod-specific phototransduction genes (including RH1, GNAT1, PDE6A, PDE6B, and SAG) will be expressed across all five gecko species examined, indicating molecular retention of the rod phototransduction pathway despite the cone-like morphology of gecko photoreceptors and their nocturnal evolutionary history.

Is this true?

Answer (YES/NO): NO